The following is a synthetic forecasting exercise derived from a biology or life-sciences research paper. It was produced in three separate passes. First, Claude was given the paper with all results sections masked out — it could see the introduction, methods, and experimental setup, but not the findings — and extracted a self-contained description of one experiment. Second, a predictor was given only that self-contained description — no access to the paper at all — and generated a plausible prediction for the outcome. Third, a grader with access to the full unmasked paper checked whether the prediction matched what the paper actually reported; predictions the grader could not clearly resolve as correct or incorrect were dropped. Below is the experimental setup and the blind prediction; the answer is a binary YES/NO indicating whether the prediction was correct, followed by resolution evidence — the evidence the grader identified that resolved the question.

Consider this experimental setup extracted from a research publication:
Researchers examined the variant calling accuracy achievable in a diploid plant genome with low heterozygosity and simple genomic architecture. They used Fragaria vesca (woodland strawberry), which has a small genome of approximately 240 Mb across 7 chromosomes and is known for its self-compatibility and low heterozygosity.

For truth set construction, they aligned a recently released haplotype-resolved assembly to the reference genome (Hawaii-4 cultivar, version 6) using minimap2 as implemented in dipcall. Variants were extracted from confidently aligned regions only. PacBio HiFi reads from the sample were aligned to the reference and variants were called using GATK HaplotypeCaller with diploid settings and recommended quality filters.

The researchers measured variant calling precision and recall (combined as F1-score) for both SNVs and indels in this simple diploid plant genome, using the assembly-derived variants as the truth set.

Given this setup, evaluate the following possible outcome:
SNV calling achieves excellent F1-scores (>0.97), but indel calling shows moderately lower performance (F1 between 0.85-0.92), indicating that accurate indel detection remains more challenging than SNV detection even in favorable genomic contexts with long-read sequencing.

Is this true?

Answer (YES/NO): NO